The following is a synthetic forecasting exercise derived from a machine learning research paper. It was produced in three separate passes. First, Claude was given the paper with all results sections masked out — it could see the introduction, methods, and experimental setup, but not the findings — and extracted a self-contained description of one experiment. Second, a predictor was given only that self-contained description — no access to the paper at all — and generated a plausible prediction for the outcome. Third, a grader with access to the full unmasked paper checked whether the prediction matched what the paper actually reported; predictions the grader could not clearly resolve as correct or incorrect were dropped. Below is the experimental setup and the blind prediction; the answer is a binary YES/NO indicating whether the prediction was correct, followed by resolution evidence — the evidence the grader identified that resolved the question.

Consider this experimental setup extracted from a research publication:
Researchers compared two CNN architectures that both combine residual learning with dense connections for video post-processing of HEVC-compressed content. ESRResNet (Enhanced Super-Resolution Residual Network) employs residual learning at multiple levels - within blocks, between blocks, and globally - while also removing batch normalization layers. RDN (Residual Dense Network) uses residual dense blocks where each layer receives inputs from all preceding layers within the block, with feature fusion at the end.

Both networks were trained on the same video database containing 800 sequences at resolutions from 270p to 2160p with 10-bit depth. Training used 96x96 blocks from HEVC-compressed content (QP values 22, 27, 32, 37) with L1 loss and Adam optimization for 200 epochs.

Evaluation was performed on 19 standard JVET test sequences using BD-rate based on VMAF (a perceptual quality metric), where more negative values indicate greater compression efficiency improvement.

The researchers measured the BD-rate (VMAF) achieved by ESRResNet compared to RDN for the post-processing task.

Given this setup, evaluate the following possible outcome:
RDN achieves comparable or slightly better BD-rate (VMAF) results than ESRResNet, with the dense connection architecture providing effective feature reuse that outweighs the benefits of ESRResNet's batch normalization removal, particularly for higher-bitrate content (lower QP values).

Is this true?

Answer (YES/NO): NO